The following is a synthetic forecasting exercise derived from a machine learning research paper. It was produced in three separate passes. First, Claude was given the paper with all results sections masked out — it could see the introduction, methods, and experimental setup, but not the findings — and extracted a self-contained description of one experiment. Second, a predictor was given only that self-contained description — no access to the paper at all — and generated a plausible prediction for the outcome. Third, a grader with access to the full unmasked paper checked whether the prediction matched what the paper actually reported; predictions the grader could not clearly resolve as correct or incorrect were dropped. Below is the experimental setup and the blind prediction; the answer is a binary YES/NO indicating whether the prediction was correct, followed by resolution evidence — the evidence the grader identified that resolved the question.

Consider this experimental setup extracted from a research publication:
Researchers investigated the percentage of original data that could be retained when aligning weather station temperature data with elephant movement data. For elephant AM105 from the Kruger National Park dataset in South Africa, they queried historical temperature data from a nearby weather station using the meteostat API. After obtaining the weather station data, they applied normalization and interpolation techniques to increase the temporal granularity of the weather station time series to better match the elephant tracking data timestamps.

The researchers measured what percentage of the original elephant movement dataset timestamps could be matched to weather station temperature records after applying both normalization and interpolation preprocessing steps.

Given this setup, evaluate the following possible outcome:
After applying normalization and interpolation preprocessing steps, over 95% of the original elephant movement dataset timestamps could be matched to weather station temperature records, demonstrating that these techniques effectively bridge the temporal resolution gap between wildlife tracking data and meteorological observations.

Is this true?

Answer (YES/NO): NO